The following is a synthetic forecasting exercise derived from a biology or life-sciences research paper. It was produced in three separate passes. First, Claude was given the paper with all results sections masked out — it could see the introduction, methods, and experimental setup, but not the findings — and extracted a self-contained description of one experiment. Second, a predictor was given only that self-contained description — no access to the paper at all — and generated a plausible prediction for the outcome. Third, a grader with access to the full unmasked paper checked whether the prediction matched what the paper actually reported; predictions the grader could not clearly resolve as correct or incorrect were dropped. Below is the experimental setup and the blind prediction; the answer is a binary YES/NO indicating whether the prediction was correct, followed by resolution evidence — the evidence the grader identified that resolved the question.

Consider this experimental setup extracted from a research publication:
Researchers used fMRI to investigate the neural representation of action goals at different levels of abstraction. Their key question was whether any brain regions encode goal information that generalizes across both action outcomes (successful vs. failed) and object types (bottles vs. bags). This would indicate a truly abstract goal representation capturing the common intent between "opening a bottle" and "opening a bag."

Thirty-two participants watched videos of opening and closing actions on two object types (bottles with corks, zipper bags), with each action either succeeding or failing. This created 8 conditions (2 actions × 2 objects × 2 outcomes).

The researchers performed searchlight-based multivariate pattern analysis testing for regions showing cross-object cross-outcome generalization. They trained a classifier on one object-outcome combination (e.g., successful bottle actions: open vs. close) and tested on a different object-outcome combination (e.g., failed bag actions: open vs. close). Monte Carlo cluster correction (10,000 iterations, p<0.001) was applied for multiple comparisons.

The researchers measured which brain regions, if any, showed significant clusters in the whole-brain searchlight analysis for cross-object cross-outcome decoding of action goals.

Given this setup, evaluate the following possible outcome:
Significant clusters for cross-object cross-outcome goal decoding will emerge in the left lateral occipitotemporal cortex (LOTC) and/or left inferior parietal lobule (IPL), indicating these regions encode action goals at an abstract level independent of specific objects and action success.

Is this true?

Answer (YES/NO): NO